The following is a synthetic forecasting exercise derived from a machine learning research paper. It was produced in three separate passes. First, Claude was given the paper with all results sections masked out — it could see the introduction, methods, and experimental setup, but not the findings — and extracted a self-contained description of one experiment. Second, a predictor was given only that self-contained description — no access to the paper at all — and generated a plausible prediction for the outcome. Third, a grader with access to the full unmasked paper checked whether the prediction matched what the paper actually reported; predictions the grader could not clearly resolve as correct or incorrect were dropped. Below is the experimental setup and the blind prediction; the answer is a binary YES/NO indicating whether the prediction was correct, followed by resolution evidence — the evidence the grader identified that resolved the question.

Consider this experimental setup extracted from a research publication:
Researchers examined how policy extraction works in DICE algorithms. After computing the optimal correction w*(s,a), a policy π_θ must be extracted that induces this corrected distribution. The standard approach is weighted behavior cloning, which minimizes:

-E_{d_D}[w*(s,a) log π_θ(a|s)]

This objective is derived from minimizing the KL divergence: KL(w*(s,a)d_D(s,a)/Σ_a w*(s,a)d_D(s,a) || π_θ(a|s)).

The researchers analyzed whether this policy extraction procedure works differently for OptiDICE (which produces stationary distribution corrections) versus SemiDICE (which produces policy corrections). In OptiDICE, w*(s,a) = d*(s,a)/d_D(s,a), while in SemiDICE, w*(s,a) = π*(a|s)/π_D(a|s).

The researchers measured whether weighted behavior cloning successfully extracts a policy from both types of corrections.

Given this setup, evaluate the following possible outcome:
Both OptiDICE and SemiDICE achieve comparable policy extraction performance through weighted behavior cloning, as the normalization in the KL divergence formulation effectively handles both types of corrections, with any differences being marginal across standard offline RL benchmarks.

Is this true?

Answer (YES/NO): NO